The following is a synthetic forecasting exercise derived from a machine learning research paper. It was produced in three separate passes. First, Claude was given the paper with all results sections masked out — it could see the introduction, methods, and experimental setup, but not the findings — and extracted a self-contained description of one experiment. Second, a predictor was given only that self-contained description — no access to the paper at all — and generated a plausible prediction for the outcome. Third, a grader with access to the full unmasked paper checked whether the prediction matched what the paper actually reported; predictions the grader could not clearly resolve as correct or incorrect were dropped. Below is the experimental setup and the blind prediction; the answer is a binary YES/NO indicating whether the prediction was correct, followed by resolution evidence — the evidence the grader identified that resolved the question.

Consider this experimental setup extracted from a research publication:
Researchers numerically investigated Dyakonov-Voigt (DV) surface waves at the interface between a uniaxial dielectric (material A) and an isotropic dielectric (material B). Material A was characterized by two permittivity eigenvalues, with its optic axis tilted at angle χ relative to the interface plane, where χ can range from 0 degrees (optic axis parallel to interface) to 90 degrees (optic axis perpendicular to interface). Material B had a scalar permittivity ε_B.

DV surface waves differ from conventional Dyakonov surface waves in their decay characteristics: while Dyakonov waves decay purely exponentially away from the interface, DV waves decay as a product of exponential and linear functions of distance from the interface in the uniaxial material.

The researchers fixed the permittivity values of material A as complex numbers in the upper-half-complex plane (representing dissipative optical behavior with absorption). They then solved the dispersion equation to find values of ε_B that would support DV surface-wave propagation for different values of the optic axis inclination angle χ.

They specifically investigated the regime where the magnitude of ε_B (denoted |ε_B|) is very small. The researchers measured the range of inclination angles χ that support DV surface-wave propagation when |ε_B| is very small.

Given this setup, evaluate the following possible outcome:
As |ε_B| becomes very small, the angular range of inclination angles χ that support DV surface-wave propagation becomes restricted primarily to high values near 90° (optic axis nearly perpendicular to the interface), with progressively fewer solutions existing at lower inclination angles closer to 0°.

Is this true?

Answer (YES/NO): YES